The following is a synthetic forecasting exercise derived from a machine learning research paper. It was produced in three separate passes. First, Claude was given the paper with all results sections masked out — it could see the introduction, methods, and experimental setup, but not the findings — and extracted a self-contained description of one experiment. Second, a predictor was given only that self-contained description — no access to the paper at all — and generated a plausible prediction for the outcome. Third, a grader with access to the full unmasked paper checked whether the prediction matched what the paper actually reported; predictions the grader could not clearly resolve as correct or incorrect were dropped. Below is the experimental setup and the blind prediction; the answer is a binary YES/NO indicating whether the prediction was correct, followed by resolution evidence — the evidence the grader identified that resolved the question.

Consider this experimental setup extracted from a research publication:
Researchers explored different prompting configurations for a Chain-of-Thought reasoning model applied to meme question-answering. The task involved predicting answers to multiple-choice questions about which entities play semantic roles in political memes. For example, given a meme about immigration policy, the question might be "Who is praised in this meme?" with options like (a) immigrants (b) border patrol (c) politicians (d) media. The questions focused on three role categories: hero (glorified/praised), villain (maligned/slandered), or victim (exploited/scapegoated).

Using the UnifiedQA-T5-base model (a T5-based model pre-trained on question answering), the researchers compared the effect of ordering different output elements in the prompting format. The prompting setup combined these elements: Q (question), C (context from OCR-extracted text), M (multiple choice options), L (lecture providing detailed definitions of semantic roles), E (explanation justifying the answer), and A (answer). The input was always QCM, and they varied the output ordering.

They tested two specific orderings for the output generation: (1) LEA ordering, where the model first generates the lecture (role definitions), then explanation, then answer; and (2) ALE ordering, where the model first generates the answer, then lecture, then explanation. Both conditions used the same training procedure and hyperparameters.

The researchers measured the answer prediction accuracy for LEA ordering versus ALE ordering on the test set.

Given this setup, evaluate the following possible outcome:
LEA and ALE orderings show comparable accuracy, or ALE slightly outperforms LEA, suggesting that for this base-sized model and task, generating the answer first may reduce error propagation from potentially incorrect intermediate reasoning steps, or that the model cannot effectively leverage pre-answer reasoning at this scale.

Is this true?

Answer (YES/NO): NO